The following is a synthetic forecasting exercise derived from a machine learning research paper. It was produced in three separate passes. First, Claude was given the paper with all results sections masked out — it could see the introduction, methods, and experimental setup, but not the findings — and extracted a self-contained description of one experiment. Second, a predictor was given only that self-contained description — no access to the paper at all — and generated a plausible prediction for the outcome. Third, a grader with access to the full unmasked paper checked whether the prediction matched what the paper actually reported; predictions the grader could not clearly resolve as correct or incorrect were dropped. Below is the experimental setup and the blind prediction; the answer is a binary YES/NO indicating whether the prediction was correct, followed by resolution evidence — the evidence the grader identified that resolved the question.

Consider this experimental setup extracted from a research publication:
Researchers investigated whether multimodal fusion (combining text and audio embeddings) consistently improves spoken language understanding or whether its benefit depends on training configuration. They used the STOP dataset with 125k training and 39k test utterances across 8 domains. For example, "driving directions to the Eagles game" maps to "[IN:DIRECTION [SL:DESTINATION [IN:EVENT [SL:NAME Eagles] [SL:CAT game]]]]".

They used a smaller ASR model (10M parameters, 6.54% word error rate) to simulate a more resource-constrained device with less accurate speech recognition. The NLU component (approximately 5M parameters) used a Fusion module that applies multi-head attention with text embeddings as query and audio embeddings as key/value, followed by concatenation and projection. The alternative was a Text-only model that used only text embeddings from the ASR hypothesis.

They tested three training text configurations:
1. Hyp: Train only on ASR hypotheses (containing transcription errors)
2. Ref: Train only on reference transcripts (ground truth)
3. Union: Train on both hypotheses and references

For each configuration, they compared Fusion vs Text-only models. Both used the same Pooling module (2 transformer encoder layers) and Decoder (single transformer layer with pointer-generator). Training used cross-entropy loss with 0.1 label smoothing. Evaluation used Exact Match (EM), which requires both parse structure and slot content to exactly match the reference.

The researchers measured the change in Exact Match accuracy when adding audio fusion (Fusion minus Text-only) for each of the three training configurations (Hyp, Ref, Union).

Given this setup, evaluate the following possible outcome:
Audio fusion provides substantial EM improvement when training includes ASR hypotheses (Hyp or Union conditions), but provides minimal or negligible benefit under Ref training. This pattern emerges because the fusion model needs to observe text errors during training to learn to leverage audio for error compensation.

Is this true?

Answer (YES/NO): NO